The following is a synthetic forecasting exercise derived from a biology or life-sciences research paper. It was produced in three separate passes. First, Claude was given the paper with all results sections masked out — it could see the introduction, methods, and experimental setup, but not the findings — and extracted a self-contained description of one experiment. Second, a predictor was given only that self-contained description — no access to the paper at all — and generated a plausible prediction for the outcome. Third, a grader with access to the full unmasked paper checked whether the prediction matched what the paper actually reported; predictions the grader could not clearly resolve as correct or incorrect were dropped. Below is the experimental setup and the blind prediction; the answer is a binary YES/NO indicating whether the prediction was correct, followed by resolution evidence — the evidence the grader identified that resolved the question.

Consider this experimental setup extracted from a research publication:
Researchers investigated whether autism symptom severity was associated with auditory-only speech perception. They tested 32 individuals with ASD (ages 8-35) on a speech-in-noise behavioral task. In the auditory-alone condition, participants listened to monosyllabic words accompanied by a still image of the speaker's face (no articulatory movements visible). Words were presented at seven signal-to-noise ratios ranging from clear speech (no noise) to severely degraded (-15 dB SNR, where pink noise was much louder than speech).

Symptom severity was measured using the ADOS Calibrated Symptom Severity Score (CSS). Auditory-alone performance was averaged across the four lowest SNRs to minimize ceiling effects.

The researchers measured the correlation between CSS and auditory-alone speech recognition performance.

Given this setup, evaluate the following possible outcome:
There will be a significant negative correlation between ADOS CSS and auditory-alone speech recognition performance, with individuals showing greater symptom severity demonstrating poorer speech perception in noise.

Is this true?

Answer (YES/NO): NO